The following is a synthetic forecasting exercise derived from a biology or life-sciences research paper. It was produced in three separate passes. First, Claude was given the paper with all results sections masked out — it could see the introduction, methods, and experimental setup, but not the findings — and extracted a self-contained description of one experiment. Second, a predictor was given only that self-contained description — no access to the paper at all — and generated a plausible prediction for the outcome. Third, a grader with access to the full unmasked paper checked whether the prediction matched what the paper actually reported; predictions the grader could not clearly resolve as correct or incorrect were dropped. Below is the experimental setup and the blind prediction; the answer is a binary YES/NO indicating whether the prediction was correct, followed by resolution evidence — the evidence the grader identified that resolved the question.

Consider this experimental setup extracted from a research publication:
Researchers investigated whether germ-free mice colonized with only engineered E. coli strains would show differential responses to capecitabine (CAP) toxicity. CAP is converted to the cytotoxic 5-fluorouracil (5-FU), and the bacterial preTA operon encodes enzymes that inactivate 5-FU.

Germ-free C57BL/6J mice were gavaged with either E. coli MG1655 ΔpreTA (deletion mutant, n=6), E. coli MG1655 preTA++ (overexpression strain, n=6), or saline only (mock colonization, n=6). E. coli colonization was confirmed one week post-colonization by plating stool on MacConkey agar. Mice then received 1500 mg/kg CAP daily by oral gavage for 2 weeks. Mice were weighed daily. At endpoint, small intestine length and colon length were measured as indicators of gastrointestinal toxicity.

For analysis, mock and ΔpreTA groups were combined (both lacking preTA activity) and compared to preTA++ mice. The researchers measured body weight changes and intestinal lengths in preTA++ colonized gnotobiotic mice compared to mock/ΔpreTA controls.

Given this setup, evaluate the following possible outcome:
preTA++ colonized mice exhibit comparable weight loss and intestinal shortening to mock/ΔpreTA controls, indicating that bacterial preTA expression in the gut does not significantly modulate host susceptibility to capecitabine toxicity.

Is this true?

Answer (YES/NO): NO